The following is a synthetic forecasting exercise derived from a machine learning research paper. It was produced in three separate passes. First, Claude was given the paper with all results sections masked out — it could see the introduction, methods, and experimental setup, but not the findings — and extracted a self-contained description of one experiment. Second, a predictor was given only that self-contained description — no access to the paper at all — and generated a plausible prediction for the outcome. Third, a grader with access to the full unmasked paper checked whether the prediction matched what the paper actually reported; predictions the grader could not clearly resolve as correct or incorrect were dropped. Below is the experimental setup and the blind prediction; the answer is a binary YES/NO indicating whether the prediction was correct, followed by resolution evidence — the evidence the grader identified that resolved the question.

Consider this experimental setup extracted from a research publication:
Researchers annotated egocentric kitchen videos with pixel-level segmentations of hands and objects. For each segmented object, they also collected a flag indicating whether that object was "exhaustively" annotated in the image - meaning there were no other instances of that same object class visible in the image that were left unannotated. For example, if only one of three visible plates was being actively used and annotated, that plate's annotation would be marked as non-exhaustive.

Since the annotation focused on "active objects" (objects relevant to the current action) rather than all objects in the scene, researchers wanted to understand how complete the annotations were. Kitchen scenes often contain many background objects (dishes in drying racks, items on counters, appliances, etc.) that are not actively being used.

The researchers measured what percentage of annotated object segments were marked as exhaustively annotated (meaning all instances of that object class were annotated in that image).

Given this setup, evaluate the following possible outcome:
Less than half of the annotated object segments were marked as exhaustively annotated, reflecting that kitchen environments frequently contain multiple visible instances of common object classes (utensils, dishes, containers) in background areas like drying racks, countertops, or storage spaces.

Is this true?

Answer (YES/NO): NO